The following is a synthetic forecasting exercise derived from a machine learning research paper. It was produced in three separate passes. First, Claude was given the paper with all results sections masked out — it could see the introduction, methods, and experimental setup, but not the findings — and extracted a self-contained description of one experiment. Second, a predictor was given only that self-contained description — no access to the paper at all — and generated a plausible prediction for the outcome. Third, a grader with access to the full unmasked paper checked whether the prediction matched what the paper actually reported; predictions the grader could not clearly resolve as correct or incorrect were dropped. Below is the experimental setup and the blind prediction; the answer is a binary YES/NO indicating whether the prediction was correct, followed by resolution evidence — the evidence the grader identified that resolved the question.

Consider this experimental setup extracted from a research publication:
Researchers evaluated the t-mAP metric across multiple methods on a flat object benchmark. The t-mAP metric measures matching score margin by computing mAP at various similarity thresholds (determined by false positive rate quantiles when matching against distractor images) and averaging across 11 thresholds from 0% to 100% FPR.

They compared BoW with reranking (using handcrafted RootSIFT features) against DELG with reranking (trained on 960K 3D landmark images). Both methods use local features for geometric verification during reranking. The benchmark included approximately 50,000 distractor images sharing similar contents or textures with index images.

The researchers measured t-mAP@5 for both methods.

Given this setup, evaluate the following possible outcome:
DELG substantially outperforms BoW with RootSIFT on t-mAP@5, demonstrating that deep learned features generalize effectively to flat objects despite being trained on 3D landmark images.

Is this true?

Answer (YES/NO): NO